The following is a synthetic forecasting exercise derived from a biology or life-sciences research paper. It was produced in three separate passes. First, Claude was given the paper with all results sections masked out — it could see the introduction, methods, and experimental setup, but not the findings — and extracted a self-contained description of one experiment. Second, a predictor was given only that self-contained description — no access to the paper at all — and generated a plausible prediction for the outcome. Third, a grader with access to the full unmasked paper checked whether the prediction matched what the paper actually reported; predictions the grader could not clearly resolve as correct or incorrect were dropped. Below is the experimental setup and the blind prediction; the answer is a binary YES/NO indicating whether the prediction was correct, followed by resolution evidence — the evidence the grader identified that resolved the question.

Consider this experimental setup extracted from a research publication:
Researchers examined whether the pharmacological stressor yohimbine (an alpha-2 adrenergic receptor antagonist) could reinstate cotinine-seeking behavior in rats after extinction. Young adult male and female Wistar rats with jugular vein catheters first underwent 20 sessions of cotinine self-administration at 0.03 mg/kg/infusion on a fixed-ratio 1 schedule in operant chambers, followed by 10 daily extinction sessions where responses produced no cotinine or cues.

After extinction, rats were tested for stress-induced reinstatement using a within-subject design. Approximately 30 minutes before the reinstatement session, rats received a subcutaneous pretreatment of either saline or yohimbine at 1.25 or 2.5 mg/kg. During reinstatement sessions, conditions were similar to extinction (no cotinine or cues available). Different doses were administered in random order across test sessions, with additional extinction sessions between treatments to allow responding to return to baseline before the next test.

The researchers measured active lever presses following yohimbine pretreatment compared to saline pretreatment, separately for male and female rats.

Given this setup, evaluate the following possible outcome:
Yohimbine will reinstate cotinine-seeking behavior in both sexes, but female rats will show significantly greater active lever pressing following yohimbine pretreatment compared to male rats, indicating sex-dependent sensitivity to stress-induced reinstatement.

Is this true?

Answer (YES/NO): NO